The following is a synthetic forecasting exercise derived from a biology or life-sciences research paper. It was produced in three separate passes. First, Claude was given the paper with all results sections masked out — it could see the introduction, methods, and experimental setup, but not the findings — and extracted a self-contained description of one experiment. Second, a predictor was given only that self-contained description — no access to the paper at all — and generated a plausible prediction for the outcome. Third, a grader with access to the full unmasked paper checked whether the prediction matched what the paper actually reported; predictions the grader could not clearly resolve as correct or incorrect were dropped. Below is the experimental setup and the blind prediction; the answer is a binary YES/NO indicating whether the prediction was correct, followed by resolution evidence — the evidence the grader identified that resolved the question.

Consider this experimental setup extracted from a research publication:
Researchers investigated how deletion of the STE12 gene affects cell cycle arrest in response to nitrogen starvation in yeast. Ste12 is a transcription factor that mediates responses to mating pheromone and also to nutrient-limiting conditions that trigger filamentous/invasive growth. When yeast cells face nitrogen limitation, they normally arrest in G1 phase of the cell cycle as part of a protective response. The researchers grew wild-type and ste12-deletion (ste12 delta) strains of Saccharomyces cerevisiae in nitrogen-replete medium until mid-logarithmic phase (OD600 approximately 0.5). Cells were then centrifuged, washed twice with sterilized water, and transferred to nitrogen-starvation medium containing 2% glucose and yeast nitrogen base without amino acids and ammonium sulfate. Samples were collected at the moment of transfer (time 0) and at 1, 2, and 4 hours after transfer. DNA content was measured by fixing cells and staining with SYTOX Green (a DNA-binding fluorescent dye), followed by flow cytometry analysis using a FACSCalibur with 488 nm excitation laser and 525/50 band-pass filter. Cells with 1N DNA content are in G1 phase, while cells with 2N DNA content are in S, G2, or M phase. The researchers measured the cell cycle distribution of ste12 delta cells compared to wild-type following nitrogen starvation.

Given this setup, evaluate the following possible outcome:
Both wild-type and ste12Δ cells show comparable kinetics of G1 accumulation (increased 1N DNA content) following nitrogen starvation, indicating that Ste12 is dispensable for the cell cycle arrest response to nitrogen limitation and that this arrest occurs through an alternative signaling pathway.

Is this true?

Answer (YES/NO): NO